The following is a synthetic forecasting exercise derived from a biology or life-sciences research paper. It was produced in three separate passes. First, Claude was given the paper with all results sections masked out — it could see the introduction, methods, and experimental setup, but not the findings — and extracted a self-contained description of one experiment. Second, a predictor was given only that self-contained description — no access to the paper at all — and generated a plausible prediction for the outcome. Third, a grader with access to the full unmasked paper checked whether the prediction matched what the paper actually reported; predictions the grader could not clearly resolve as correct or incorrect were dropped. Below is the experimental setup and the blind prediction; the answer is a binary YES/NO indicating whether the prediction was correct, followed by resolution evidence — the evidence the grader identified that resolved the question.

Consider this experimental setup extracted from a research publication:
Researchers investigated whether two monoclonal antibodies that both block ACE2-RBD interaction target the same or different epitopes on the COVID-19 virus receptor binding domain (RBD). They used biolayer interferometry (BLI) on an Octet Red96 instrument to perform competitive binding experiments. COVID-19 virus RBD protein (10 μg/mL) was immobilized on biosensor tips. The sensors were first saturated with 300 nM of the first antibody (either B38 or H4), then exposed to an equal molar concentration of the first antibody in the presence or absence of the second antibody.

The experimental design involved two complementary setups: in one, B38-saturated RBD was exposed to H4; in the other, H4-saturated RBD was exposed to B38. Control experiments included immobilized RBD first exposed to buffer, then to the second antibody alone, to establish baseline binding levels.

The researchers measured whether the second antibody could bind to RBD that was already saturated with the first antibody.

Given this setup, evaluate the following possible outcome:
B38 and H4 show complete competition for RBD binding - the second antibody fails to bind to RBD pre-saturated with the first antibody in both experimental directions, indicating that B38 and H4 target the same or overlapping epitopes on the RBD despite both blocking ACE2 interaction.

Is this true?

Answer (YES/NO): NO